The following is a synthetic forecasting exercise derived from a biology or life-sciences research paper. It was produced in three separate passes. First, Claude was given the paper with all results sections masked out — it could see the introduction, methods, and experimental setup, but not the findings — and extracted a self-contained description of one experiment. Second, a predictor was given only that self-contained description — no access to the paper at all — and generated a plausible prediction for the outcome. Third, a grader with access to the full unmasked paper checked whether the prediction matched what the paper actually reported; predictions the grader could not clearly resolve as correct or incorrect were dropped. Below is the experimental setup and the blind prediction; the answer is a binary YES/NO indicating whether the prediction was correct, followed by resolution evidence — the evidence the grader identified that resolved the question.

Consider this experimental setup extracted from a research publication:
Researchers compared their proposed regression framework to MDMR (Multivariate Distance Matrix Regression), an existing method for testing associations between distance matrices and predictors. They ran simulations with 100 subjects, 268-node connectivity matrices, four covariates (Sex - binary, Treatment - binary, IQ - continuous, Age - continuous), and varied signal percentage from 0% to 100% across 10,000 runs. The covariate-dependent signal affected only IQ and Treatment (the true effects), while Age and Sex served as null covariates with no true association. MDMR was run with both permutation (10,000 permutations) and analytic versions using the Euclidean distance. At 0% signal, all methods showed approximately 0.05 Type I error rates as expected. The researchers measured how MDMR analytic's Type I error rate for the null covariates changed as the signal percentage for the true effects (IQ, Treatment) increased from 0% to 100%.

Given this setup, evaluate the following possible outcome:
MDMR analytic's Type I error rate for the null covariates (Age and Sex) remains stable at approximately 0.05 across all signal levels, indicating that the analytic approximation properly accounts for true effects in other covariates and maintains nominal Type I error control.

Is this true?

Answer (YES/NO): NO